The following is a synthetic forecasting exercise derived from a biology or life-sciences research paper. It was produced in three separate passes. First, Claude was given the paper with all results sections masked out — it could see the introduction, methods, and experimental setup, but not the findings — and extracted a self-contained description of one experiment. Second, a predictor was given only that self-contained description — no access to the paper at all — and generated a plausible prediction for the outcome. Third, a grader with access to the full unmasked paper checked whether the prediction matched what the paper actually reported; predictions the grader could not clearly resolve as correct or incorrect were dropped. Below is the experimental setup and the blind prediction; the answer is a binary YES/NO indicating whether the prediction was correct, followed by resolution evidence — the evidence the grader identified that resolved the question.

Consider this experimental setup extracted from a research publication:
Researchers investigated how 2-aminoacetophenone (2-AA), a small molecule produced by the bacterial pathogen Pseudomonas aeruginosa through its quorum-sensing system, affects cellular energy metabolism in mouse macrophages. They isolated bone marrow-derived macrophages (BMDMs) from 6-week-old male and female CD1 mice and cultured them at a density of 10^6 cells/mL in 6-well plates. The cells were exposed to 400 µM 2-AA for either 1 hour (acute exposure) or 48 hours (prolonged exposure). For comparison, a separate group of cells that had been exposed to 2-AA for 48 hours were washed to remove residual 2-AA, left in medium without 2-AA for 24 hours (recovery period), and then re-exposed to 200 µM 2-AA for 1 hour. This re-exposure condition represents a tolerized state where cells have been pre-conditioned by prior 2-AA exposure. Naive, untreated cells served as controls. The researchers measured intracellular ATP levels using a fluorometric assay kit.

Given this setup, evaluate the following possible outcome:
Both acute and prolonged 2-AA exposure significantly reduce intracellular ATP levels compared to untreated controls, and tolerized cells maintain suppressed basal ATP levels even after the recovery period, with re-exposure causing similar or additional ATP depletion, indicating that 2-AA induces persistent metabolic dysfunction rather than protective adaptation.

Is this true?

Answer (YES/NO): NO